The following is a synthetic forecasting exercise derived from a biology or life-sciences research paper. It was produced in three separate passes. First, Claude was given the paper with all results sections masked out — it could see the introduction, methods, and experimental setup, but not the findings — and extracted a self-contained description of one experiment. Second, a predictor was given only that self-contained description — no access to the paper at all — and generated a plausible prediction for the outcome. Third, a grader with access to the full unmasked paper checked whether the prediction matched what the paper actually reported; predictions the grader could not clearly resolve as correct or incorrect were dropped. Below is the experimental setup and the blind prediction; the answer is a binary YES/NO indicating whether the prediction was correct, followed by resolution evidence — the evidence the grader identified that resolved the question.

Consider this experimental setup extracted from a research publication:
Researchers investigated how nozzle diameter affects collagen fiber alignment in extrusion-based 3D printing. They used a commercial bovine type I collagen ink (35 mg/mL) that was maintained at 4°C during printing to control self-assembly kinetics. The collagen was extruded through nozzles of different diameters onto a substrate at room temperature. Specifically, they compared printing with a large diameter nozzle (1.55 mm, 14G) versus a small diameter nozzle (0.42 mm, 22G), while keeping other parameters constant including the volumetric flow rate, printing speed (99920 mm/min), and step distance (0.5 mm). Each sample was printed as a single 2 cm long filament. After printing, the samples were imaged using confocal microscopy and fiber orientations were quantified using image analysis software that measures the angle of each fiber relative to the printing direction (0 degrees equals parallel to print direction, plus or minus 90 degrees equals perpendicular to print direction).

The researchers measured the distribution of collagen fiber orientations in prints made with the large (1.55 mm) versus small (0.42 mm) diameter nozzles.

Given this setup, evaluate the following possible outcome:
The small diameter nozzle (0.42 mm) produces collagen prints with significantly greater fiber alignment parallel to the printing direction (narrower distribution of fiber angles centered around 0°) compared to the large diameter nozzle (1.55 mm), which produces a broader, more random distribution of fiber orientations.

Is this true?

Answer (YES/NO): NO